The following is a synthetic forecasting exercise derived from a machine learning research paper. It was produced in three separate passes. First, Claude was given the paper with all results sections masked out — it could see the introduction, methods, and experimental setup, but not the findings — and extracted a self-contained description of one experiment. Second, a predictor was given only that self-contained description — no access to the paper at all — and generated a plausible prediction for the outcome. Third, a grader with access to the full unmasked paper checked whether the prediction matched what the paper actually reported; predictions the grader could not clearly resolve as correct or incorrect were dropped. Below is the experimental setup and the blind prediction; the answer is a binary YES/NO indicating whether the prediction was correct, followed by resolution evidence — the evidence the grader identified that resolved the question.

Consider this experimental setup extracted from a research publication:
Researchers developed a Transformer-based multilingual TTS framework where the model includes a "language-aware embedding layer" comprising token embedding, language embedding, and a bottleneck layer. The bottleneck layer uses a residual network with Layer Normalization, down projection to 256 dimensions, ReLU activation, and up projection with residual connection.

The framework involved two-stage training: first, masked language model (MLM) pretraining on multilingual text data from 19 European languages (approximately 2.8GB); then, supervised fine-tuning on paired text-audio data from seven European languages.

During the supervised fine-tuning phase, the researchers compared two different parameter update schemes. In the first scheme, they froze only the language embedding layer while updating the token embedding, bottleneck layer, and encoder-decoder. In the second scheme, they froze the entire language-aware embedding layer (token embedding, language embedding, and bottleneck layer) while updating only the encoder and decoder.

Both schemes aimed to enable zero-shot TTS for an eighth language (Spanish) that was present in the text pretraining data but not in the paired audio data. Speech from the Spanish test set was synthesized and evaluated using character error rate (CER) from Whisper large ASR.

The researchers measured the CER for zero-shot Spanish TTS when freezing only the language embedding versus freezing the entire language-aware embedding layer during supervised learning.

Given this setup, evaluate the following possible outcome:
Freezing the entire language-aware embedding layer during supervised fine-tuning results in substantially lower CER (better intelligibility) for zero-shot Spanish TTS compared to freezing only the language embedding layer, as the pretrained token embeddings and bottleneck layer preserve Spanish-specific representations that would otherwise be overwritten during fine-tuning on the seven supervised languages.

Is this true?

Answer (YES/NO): NO